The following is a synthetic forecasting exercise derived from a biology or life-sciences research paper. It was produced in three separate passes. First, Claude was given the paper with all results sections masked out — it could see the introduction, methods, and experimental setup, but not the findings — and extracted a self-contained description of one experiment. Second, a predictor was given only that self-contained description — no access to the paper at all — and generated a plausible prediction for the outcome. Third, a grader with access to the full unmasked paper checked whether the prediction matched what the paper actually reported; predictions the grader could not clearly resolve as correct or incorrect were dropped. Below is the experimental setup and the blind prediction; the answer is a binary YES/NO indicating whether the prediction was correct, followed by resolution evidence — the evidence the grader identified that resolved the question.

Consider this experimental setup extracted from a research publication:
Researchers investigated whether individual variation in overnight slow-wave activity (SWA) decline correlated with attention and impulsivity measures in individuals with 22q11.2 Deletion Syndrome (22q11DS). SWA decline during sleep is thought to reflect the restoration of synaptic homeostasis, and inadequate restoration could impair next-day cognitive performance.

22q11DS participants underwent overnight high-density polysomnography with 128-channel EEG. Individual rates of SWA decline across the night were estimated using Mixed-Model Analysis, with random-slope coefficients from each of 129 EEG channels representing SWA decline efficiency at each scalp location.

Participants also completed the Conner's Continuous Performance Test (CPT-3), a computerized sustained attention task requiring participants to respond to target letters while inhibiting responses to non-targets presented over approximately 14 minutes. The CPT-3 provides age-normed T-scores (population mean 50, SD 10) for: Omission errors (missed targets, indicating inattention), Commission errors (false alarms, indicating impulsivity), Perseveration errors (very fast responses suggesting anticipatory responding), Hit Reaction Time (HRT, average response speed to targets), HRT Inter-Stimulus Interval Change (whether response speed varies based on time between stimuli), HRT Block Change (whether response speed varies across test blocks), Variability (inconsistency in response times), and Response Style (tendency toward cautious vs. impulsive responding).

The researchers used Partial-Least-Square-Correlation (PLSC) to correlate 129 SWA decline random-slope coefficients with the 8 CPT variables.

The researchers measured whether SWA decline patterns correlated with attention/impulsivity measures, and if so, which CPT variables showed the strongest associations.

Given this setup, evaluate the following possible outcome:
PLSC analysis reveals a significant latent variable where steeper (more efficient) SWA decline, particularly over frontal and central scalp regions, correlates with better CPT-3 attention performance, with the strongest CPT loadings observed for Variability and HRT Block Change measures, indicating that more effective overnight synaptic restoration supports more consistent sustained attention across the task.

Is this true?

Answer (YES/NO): NO